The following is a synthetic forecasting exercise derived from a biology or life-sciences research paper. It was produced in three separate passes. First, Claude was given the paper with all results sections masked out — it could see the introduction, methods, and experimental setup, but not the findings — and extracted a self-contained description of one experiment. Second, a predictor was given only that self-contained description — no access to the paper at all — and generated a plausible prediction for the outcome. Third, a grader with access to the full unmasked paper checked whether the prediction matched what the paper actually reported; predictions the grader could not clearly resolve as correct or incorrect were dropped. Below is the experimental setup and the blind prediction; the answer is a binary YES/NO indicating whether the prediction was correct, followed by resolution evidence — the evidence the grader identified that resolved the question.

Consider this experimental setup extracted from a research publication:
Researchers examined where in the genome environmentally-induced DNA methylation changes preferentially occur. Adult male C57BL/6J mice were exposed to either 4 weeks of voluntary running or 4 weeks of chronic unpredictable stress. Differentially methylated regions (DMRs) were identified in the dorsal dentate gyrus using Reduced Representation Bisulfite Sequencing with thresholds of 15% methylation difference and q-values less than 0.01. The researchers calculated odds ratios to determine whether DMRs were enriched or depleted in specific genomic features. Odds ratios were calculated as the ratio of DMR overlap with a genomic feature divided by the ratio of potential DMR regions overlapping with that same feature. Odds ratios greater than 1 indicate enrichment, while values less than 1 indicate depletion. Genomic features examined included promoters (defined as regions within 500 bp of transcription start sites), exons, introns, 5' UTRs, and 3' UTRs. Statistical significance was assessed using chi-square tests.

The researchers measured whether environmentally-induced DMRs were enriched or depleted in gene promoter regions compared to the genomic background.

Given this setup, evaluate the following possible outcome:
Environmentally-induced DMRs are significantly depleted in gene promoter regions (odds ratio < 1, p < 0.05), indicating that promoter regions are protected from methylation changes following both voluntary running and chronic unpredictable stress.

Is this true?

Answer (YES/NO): YES